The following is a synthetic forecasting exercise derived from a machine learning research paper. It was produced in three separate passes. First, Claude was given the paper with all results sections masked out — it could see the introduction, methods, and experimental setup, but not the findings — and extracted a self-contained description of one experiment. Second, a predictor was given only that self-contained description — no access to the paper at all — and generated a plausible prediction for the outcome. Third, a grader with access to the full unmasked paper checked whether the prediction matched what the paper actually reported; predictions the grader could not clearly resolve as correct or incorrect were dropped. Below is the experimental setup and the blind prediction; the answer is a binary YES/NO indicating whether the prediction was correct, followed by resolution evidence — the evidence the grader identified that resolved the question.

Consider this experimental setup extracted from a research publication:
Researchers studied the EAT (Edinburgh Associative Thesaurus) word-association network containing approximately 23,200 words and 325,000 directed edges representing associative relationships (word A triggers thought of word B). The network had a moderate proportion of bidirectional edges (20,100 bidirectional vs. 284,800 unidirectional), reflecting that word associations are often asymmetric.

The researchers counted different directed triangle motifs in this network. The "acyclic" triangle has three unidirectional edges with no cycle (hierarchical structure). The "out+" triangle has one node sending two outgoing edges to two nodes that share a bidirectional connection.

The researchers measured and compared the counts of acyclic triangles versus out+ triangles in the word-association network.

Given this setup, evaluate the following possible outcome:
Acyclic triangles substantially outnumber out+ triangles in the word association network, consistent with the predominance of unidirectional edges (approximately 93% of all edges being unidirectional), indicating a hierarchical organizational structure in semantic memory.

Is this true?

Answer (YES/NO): YES